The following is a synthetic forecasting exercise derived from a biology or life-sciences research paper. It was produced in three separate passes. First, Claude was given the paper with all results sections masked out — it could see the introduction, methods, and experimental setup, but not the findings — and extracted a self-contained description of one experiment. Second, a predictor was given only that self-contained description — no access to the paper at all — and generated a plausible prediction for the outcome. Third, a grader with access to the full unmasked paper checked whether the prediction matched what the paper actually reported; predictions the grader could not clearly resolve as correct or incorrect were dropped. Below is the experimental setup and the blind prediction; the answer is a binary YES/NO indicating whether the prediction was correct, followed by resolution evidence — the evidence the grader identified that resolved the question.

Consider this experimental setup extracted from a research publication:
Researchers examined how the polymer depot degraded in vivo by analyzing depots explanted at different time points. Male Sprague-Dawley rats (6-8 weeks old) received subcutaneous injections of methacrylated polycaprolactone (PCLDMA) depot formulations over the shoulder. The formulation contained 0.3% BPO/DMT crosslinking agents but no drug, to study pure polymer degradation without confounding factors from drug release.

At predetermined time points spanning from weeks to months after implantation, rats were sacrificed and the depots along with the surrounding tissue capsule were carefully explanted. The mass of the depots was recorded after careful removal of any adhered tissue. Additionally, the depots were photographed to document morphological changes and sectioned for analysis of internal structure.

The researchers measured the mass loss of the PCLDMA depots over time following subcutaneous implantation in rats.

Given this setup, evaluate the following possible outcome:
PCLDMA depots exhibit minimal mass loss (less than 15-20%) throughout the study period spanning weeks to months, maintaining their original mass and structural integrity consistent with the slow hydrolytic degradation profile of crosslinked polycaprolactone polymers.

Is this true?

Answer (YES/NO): NO